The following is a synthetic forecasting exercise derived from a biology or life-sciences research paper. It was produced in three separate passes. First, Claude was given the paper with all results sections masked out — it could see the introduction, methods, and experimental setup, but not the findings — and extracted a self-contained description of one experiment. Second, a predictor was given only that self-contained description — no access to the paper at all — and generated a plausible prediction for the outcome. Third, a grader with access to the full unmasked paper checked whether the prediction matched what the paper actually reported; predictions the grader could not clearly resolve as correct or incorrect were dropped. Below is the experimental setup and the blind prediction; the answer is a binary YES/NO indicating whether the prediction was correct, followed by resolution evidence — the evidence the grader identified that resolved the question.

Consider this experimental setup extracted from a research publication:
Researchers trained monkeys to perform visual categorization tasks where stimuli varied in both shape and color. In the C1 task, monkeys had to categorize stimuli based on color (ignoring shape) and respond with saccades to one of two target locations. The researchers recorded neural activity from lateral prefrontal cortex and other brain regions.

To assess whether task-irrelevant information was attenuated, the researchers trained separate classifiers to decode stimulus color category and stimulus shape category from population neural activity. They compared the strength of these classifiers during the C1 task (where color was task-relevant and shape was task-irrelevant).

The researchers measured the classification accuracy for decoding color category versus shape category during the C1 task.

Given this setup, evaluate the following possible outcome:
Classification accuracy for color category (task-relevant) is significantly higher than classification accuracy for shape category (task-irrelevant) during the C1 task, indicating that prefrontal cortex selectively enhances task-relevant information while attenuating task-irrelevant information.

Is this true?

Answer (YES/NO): YES